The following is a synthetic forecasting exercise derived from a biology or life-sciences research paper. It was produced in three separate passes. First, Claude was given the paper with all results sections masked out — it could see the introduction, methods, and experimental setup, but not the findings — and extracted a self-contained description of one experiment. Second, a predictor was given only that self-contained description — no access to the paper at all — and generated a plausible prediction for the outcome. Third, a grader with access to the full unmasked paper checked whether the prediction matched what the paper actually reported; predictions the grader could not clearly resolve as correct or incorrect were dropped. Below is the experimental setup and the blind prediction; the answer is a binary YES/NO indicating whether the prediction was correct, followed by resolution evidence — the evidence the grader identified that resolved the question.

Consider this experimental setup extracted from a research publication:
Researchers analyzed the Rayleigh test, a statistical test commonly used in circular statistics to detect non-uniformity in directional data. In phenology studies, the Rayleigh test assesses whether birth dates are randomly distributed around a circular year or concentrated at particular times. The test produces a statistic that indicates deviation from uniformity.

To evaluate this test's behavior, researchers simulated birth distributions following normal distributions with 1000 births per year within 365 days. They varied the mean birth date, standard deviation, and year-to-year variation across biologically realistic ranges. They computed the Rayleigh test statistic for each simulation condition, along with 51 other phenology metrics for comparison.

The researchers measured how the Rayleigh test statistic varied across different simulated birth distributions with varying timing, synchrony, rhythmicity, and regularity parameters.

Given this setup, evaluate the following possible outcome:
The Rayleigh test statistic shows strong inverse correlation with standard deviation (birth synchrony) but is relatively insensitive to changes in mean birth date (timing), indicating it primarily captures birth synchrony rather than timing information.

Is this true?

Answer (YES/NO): NO